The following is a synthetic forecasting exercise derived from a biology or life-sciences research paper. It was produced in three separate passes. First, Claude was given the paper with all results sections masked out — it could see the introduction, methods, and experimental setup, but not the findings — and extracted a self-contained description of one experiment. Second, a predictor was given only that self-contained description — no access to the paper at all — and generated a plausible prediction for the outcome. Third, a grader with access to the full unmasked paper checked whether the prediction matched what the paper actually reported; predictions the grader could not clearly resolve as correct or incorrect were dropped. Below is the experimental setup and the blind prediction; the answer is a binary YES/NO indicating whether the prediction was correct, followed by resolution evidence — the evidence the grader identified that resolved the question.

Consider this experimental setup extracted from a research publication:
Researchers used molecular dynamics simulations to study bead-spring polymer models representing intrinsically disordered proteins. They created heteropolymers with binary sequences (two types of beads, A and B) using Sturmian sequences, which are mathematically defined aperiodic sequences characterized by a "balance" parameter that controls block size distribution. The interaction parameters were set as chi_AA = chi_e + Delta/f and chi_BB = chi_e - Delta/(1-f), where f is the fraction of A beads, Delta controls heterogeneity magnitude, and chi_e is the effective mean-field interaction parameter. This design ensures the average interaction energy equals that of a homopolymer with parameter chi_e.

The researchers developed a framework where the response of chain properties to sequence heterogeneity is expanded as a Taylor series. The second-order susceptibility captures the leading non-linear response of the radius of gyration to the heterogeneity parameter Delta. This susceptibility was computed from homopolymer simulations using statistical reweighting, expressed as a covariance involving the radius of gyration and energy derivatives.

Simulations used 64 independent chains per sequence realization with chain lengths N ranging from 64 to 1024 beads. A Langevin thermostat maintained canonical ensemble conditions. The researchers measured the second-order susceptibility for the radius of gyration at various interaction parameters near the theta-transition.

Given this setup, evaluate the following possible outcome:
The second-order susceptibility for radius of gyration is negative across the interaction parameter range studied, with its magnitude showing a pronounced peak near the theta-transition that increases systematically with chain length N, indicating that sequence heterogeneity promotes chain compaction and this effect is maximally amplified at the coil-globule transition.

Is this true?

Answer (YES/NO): YES